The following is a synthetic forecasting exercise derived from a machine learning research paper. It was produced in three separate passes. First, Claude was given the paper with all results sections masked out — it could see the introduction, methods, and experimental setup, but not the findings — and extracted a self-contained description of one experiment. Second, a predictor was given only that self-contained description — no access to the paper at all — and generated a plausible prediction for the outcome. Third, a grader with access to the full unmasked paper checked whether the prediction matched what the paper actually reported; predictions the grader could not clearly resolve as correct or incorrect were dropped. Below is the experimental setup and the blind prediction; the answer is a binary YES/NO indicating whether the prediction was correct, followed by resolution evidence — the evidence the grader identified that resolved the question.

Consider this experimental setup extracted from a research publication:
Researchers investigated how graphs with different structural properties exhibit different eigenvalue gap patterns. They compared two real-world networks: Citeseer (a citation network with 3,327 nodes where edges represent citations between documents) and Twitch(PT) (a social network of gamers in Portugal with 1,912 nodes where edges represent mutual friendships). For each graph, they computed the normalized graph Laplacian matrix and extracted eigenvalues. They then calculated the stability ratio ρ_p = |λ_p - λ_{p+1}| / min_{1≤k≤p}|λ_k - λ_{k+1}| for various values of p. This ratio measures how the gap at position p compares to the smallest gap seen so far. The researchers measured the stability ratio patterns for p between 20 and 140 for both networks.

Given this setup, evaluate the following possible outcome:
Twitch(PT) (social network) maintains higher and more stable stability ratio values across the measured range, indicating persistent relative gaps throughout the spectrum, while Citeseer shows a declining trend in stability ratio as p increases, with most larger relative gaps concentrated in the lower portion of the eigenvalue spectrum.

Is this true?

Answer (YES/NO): NO